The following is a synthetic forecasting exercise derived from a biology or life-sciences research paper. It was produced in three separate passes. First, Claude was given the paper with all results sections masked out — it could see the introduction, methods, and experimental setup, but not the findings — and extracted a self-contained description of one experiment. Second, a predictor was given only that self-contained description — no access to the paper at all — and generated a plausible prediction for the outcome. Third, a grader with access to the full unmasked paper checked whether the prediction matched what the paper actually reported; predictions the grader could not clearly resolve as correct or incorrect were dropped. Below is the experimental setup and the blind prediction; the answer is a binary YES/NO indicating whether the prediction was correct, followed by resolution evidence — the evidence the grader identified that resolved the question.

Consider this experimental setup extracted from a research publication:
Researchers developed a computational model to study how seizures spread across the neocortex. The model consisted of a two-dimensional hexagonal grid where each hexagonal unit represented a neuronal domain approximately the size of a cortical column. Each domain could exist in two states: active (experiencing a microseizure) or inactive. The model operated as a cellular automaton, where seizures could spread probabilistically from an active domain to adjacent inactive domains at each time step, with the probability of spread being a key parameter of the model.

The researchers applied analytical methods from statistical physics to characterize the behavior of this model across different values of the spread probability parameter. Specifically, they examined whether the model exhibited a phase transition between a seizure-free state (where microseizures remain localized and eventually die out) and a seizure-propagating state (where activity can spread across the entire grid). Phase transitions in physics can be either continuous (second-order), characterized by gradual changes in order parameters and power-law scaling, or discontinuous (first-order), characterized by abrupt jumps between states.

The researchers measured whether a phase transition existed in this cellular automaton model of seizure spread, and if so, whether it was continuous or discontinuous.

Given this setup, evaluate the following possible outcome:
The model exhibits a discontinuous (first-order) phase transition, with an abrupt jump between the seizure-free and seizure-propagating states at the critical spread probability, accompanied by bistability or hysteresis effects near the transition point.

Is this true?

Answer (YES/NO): NO